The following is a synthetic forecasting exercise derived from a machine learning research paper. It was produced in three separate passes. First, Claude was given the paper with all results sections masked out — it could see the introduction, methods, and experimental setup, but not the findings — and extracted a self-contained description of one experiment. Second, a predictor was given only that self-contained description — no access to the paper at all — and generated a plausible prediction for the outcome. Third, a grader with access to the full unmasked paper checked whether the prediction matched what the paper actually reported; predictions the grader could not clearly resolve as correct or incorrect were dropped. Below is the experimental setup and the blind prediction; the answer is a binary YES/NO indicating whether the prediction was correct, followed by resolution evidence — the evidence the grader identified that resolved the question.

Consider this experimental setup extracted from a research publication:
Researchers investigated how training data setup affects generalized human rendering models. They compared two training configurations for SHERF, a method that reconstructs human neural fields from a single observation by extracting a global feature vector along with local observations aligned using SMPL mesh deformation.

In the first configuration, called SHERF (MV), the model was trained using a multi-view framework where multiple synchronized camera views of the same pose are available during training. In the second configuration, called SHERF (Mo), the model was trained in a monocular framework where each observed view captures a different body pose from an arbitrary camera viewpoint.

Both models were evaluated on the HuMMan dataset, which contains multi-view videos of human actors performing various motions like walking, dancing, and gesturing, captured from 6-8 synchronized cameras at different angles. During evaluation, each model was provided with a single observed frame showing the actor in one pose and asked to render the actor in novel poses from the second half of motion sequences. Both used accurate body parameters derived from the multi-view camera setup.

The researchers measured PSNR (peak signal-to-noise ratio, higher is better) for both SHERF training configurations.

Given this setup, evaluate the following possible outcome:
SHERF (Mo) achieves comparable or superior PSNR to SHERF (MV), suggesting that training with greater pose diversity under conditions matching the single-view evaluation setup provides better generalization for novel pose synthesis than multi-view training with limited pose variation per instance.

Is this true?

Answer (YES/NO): YES